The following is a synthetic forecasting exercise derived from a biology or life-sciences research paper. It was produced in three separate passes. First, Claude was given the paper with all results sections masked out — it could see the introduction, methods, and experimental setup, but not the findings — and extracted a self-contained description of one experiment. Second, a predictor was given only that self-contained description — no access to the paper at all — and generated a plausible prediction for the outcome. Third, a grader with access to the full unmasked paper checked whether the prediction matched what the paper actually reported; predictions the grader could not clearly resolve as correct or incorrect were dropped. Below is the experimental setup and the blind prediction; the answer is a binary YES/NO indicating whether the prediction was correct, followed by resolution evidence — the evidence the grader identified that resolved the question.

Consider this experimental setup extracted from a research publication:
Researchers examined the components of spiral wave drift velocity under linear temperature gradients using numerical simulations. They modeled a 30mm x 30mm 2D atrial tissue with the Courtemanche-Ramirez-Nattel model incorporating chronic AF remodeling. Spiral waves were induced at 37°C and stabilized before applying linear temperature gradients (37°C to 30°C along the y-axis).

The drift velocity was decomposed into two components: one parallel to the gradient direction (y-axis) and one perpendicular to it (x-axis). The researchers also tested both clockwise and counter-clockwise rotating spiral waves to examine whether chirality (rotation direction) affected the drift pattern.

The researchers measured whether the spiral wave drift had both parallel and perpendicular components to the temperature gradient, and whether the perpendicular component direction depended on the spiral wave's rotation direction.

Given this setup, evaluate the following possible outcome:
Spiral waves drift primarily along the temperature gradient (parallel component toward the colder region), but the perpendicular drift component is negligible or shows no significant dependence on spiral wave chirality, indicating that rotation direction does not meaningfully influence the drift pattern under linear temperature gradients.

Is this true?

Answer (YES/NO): NO